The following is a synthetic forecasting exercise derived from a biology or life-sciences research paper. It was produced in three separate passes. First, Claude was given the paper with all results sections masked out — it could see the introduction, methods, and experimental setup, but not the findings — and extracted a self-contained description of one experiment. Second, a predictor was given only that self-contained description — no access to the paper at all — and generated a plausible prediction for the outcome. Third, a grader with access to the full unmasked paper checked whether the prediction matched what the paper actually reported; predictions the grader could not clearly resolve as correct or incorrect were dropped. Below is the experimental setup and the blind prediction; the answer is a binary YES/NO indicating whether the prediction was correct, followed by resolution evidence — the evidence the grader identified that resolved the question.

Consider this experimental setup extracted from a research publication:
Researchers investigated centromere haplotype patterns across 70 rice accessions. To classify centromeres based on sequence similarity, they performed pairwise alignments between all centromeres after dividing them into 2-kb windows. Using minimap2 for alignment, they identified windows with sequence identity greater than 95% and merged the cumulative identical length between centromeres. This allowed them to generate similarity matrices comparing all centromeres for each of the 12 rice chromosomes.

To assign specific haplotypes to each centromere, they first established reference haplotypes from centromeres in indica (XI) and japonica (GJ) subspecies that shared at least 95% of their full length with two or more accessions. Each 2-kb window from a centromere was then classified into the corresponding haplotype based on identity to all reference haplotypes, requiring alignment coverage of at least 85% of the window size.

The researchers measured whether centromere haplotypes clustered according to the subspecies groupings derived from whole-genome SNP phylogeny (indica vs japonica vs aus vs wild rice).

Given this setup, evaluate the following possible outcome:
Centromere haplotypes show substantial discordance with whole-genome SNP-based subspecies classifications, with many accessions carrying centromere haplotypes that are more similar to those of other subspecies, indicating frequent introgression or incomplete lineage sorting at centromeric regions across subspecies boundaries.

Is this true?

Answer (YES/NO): NO